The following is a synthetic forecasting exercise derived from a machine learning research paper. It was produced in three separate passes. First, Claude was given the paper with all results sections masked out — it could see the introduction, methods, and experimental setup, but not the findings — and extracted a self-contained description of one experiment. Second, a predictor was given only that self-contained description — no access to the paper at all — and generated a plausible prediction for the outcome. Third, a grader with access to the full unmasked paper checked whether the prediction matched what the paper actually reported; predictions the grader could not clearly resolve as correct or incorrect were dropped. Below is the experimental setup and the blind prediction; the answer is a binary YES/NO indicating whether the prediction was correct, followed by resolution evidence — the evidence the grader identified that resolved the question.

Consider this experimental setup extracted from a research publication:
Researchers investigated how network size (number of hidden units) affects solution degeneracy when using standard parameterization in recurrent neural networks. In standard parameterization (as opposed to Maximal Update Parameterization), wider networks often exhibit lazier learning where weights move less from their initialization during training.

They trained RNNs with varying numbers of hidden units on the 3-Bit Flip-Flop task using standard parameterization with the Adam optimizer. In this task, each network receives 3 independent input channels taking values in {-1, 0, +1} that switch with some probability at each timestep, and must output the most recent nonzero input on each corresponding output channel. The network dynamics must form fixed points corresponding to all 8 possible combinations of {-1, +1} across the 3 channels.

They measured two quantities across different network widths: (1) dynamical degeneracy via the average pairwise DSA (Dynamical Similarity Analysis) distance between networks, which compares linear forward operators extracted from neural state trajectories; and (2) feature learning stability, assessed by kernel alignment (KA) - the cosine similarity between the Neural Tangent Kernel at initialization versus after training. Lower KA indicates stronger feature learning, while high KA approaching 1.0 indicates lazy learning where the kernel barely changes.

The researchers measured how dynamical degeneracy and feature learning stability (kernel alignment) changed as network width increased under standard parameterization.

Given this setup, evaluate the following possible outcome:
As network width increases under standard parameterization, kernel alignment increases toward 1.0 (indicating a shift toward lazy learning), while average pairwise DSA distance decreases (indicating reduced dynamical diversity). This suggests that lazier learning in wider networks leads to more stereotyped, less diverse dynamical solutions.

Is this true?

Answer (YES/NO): NO